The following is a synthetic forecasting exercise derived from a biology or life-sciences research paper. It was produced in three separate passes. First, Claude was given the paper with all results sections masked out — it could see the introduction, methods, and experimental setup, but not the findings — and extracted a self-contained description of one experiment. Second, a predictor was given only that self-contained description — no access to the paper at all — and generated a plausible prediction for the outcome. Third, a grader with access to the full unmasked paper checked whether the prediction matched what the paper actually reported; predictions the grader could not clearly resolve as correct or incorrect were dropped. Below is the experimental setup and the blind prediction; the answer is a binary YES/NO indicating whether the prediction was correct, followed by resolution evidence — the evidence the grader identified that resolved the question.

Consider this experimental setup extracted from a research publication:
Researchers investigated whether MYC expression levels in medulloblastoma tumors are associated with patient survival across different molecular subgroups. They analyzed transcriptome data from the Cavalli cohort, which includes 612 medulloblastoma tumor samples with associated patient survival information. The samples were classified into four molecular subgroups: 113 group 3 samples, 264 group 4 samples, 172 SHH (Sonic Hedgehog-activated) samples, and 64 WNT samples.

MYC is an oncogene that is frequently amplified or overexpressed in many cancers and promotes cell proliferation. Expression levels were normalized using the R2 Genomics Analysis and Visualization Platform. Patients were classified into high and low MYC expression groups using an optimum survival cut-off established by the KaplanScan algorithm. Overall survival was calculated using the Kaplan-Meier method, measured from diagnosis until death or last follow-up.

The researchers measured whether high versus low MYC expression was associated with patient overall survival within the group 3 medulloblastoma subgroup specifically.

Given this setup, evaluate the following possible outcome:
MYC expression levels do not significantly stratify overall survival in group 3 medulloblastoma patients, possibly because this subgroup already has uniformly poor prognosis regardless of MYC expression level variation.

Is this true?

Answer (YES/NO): NO